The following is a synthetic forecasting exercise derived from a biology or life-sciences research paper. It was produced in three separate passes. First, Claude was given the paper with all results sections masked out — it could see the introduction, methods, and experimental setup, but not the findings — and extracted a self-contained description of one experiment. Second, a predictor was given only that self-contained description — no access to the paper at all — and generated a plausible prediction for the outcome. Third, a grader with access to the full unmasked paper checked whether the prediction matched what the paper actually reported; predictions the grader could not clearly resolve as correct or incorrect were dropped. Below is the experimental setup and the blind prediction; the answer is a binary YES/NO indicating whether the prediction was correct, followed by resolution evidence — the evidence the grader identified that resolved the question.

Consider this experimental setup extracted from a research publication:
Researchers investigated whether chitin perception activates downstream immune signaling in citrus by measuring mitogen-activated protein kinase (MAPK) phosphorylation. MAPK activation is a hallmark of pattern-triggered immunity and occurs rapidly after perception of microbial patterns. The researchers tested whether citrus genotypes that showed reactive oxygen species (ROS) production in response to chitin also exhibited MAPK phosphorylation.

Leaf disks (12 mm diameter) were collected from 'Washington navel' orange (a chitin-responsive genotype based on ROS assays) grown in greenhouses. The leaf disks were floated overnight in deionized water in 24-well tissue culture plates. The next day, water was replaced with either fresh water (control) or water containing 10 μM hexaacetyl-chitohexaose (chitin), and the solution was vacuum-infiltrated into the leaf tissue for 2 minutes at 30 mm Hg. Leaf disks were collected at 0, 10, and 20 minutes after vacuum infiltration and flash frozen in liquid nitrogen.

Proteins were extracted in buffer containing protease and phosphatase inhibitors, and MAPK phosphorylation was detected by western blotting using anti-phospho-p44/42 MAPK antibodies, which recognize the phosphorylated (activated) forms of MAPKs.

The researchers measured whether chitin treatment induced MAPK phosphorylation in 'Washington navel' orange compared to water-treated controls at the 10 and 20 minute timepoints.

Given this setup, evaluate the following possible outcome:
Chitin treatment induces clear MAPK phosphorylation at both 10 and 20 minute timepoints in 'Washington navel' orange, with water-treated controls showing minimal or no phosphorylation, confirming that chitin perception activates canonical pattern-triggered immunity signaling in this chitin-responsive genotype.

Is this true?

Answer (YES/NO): YES